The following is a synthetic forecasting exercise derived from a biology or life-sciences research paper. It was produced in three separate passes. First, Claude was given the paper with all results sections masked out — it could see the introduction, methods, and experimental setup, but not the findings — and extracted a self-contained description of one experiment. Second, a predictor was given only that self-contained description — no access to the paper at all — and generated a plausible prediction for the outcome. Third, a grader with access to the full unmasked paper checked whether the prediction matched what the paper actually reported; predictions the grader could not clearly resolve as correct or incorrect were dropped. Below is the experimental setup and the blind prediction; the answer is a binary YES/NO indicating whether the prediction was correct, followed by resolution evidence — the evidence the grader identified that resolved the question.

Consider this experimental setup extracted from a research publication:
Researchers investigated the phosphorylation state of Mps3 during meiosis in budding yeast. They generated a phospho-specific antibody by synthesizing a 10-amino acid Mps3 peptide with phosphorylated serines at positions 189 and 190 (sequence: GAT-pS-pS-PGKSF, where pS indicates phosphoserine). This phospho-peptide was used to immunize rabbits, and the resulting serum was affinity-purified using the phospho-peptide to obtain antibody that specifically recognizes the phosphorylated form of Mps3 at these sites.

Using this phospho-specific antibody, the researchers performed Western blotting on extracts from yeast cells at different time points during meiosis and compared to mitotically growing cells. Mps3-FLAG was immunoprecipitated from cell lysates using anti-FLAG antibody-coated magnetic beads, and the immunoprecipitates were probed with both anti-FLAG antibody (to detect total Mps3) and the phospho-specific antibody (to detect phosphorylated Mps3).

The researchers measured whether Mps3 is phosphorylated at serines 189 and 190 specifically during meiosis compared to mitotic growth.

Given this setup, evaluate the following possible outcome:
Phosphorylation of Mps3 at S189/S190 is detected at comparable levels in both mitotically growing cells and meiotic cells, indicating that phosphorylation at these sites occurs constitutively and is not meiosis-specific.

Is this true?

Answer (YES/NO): NO